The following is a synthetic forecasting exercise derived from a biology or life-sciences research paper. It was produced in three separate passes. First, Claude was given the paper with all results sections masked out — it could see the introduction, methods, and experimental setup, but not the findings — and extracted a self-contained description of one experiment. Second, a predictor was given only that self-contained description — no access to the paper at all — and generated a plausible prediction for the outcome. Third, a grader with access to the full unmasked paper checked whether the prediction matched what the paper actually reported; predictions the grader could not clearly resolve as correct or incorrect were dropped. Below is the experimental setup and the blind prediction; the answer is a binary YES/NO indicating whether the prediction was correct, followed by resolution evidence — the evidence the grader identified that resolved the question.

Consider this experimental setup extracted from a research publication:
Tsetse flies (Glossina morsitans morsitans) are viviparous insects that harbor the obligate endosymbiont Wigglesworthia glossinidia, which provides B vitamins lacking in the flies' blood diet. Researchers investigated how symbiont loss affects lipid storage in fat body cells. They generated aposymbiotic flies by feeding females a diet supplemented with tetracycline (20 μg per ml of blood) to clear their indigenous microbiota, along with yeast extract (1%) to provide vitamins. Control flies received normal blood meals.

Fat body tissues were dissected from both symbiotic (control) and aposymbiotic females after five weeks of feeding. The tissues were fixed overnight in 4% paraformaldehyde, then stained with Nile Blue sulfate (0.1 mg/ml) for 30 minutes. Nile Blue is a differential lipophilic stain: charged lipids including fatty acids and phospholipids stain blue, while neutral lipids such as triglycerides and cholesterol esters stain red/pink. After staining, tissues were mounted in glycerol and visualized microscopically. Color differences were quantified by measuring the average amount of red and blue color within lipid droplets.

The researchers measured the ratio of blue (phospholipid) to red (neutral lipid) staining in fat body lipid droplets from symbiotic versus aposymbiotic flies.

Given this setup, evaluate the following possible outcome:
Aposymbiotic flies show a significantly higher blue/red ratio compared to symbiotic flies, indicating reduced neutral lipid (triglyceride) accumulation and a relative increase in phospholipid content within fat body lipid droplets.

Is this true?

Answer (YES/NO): NO